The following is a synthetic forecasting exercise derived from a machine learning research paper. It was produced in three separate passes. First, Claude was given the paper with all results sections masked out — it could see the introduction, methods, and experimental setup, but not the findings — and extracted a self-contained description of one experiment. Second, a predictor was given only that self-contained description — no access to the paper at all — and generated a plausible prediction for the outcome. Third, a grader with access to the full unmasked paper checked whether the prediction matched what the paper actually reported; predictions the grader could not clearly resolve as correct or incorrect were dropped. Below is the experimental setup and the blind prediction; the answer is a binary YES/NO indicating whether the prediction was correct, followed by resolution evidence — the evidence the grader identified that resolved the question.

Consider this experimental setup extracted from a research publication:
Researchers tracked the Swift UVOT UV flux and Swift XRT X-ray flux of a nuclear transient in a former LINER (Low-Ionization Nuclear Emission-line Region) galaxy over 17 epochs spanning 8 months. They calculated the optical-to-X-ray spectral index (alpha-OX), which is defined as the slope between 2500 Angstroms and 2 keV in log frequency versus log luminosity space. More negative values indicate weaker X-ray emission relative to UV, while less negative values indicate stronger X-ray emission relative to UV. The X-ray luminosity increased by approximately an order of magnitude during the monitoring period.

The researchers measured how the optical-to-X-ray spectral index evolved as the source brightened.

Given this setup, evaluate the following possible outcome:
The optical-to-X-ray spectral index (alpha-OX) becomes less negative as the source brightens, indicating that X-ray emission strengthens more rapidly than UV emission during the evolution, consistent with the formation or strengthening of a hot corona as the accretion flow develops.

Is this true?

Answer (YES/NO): YES